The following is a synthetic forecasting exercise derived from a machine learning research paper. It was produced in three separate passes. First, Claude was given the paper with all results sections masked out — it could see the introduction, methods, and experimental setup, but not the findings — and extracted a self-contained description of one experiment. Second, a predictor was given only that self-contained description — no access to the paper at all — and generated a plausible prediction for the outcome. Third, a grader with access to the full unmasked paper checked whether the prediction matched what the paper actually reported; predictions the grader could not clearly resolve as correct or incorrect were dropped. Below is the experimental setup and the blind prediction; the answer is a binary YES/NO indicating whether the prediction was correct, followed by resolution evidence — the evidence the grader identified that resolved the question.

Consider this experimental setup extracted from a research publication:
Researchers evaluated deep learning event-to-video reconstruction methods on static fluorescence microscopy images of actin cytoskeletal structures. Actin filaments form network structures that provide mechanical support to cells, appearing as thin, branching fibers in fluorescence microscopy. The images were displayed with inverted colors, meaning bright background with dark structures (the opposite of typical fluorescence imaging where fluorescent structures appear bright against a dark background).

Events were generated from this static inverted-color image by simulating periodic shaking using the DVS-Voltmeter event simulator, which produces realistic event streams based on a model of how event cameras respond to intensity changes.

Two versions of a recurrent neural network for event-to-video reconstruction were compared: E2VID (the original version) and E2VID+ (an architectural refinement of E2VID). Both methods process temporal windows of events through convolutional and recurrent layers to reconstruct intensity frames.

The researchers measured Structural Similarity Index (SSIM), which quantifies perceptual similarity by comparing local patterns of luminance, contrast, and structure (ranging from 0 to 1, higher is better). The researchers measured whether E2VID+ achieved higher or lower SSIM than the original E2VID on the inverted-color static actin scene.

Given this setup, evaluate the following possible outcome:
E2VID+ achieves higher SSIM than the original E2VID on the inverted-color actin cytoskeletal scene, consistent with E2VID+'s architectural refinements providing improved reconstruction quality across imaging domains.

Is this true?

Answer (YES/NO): NO